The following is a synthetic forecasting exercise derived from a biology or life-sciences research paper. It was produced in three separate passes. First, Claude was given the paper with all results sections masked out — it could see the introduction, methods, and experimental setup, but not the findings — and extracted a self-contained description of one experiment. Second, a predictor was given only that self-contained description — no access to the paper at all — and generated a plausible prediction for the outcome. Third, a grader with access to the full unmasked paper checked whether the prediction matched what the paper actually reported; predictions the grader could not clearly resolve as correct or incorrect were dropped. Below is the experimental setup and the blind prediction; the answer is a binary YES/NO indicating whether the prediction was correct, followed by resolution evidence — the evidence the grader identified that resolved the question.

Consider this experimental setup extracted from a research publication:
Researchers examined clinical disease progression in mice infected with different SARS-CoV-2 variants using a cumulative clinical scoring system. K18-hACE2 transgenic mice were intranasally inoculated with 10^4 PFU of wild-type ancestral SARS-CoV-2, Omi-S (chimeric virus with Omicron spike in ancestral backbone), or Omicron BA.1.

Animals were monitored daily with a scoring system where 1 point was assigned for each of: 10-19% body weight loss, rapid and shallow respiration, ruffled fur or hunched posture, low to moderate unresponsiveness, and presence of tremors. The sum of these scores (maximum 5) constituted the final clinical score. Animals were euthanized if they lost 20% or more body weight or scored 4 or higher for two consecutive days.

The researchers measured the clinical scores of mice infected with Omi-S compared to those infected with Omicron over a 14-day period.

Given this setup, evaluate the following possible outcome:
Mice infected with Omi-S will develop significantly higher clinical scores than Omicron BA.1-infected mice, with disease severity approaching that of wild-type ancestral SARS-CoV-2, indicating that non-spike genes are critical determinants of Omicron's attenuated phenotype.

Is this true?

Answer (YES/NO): YES